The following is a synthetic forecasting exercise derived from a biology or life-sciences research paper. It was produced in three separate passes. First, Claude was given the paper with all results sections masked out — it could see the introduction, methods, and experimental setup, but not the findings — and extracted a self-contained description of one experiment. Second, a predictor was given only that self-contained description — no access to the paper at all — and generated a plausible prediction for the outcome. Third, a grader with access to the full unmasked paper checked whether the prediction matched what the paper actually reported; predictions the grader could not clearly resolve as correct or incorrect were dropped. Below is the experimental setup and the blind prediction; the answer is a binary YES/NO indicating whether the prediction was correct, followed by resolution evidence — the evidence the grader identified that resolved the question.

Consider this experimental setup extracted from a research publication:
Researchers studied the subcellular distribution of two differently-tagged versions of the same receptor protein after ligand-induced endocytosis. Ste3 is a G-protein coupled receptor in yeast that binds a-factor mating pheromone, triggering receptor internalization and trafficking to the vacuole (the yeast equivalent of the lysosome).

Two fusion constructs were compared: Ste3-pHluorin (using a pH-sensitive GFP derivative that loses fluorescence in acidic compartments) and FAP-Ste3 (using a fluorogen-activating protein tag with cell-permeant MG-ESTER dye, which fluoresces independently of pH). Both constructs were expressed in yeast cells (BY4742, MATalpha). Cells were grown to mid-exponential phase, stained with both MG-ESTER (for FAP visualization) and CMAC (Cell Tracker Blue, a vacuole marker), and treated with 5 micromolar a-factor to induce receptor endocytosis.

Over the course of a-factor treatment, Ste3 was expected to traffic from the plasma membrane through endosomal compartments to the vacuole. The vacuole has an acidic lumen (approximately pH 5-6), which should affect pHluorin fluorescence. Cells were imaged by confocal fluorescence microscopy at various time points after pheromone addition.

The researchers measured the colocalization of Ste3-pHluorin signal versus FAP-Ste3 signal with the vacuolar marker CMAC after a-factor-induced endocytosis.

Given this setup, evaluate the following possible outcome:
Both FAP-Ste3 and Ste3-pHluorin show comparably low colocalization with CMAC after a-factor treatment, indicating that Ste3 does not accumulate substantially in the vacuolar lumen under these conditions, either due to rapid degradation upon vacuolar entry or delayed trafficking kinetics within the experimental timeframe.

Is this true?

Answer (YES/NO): NO